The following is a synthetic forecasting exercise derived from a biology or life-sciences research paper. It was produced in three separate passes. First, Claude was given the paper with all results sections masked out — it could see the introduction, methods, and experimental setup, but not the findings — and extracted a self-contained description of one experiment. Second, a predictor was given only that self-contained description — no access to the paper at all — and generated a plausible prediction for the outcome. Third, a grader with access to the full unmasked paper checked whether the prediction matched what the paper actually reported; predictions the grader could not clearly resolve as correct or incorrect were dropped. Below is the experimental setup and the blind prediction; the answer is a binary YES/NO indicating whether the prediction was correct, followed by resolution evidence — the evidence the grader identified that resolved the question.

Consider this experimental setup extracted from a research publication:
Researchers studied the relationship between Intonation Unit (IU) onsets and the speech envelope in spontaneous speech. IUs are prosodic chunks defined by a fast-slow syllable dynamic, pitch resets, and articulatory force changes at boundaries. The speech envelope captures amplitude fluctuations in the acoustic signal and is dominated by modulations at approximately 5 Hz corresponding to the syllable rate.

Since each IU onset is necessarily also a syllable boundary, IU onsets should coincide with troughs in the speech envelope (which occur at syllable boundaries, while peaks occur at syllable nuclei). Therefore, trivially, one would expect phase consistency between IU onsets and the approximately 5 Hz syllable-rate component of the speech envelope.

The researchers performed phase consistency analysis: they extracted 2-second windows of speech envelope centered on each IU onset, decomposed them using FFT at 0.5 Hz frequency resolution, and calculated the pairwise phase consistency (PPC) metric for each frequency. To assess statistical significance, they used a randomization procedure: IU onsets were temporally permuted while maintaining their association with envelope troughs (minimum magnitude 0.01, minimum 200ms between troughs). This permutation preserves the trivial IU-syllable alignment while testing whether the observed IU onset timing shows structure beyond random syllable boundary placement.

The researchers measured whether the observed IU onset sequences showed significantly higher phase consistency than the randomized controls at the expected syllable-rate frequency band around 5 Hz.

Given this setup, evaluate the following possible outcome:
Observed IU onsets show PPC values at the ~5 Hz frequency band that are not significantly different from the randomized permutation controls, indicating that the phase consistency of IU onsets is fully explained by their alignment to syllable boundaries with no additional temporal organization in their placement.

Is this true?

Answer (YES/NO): NO